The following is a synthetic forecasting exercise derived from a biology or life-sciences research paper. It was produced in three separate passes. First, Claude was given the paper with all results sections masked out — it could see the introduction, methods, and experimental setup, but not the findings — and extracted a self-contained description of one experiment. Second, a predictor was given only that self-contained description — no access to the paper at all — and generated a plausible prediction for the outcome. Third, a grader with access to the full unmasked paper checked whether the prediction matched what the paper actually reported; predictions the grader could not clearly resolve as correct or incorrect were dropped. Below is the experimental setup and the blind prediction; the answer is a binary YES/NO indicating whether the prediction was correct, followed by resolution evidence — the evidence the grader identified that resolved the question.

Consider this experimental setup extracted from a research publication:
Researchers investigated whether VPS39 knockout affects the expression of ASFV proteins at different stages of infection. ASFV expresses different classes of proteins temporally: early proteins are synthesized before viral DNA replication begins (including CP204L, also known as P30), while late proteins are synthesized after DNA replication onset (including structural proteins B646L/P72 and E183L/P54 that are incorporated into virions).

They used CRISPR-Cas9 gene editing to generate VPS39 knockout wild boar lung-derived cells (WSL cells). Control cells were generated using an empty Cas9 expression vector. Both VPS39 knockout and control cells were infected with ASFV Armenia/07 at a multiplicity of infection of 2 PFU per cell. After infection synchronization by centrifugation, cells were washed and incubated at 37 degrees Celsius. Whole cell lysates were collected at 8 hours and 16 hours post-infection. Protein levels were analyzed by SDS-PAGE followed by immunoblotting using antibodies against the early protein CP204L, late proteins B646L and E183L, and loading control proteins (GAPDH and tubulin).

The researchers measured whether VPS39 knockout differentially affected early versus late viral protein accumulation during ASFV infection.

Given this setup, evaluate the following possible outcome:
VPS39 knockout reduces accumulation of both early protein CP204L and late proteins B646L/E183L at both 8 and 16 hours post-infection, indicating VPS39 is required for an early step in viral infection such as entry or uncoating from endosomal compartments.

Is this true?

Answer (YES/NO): NO